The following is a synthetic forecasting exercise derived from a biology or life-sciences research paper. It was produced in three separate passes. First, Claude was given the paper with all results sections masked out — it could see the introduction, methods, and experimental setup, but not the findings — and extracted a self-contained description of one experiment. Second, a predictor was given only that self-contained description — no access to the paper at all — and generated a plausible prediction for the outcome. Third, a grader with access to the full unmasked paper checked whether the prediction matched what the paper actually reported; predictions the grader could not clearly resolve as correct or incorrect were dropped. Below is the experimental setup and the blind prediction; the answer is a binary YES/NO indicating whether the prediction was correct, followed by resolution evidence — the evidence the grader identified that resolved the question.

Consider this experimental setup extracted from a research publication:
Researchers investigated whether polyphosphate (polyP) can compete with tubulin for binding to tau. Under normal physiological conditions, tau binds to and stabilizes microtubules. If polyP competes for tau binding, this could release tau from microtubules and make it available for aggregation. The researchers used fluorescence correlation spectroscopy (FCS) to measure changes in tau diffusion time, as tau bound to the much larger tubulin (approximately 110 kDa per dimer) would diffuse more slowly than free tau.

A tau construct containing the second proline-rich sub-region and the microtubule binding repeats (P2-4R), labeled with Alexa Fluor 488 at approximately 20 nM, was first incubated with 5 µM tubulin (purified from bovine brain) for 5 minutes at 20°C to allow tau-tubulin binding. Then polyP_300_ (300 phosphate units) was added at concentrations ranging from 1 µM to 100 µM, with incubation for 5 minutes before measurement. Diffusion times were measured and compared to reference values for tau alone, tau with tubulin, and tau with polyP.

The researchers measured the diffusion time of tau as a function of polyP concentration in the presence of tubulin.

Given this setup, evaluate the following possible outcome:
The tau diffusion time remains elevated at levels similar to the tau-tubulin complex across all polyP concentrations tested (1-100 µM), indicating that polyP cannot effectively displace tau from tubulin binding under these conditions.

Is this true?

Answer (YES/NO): NO